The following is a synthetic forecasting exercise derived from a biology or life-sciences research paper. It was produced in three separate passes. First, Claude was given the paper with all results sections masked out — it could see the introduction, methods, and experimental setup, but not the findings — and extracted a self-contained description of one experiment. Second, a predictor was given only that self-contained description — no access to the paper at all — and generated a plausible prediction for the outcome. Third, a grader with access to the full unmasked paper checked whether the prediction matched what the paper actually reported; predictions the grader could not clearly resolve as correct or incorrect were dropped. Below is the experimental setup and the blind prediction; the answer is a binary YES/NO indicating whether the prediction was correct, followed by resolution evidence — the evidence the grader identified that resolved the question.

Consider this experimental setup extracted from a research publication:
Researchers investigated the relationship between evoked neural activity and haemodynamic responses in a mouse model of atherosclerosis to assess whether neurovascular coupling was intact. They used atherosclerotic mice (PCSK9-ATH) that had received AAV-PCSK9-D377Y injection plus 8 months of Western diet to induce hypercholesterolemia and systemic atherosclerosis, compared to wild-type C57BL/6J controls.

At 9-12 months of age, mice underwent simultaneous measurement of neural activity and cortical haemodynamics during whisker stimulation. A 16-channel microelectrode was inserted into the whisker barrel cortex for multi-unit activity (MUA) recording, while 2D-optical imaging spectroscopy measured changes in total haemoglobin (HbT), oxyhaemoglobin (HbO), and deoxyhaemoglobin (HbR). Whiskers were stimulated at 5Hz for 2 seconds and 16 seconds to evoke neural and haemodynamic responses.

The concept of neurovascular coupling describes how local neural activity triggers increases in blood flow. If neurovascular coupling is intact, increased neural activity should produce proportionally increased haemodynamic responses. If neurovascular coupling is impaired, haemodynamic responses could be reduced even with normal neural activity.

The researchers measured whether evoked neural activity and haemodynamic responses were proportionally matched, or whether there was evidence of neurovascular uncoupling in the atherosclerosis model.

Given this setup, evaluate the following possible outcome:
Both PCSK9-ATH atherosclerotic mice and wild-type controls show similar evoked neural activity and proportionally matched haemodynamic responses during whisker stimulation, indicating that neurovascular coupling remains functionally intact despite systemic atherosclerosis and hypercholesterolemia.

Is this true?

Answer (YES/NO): NO